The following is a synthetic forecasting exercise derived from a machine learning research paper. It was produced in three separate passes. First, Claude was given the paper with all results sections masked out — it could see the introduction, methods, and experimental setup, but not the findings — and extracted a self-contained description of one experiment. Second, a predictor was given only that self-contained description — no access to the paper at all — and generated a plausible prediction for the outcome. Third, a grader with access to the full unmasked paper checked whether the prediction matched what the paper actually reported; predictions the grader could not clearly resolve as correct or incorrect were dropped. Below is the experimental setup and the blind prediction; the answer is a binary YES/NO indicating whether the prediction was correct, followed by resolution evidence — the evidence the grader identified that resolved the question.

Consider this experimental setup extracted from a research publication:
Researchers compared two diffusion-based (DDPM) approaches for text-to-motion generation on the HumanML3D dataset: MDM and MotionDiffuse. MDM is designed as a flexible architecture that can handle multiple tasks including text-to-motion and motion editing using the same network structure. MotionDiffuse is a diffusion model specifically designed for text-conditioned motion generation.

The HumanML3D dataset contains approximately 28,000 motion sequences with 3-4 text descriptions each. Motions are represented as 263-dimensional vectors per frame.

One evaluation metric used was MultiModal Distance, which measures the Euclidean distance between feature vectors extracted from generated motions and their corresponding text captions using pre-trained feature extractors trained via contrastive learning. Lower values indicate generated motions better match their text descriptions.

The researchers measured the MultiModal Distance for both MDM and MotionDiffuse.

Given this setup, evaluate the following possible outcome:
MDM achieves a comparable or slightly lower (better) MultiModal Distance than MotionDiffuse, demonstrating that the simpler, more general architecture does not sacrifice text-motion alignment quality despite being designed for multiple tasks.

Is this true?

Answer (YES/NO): NO